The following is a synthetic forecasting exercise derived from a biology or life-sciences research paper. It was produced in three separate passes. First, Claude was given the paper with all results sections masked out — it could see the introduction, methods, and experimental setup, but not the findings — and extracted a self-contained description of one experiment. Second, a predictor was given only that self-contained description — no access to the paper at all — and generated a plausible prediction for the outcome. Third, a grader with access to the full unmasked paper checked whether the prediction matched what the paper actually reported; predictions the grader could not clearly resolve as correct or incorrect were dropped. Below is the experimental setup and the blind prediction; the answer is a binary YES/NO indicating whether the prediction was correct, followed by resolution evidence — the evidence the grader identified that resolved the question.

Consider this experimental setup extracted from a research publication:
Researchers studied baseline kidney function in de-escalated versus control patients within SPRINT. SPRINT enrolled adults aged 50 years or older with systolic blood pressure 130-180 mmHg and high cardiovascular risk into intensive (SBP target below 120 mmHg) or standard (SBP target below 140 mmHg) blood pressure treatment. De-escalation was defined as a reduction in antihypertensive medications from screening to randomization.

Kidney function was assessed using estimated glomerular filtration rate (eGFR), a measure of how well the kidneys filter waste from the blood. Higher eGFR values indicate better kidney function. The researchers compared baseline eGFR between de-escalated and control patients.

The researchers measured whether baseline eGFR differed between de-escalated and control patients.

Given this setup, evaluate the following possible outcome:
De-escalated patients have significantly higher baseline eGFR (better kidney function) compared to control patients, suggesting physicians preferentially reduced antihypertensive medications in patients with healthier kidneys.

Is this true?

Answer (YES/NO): NO